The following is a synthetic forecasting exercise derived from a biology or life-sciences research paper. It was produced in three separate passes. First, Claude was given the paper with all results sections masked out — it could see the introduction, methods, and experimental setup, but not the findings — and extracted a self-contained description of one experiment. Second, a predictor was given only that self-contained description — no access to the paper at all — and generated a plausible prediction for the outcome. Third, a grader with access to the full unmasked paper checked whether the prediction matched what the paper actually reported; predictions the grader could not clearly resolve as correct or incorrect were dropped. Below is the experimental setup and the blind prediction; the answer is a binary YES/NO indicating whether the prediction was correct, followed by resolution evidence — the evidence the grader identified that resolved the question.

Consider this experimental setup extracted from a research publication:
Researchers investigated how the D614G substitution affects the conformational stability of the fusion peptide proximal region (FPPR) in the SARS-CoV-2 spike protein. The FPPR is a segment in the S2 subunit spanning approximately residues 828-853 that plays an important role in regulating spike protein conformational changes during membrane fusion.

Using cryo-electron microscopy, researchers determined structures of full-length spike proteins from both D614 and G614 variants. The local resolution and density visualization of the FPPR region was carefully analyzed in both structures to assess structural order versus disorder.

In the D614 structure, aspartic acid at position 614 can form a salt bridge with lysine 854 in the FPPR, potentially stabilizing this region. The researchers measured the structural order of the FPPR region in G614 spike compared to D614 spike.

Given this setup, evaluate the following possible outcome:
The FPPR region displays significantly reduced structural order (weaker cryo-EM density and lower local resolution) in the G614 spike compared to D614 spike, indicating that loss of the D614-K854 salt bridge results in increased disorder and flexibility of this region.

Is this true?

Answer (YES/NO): NO